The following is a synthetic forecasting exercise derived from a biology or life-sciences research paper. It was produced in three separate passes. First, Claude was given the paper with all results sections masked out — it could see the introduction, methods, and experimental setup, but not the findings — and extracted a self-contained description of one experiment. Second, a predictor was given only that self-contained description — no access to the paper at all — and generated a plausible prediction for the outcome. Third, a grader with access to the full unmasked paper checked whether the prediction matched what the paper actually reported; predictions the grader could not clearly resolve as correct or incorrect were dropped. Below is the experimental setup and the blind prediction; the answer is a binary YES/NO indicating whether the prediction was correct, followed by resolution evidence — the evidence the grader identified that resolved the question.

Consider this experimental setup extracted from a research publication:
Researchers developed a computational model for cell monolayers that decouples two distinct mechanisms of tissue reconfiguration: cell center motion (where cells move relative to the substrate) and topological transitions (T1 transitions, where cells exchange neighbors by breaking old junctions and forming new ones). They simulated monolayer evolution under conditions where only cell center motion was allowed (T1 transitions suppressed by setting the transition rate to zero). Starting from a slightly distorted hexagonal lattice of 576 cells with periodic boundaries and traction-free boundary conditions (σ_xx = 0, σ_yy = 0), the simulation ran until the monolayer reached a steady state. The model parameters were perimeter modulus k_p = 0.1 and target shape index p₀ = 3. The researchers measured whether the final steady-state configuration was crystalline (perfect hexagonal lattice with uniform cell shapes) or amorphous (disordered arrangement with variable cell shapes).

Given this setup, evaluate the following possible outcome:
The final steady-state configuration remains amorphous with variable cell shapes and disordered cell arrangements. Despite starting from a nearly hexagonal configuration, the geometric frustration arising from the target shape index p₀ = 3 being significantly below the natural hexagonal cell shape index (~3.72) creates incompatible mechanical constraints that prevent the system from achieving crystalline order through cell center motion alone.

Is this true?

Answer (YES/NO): NO